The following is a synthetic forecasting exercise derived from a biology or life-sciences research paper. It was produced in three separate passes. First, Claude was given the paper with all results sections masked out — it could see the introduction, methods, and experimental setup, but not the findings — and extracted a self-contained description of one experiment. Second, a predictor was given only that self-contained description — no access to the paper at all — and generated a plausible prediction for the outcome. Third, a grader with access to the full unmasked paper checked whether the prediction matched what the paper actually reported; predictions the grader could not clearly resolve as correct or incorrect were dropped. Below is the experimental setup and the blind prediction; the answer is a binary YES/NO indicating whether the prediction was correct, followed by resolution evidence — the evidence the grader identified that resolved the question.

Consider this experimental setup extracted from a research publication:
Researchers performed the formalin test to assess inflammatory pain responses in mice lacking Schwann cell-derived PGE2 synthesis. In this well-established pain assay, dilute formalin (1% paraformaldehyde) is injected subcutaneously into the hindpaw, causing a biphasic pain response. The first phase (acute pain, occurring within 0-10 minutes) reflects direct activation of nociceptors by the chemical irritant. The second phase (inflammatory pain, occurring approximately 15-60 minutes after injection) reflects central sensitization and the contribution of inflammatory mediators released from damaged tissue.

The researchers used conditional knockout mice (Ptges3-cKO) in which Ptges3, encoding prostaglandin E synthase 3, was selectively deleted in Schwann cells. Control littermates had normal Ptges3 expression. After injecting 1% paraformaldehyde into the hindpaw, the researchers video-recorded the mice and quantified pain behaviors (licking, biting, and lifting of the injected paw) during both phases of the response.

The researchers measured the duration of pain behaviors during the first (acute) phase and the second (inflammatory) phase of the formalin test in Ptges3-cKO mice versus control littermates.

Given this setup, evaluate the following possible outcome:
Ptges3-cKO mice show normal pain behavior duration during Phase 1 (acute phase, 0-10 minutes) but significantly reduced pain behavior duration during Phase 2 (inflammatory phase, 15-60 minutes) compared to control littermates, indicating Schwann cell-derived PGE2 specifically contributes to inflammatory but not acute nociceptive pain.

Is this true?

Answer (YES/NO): YES